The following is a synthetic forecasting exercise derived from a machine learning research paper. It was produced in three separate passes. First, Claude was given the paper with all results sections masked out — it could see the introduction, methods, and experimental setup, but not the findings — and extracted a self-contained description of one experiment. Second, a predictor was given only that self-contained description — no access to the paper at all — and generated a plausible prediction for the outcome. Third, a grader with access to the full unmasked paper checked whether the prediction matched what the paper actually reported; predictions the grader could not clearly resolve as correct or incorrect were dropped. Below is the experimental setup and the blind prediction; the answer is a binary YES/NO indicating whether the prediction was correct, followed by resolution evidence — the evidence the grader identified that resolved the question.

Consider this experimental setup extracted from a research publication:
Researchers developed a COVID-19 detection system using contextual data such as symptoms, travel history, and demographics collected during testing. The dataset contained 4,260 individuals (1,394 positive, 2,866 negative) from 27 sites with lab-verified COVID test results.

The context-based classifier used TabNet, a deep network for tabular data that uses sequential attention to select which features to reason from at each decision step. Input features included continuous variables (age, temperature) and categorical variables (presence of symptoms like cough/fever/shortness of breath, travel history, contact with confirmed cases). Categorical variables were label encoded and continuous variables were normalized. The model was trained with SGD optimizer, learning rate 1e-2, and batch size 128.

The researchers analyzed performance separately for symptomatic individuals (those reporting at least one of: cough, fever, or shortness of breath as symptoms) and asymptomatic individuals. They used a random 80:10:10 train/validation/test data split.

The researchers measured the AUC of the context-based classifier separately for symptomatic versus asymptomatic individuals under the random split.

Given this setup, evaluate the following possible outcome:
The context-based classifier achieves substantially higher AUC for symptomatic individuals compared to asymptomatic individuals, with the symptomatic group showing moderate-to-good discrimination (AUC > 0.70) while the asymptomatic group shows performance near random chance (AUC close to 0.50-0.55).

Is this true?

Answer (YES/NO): NO